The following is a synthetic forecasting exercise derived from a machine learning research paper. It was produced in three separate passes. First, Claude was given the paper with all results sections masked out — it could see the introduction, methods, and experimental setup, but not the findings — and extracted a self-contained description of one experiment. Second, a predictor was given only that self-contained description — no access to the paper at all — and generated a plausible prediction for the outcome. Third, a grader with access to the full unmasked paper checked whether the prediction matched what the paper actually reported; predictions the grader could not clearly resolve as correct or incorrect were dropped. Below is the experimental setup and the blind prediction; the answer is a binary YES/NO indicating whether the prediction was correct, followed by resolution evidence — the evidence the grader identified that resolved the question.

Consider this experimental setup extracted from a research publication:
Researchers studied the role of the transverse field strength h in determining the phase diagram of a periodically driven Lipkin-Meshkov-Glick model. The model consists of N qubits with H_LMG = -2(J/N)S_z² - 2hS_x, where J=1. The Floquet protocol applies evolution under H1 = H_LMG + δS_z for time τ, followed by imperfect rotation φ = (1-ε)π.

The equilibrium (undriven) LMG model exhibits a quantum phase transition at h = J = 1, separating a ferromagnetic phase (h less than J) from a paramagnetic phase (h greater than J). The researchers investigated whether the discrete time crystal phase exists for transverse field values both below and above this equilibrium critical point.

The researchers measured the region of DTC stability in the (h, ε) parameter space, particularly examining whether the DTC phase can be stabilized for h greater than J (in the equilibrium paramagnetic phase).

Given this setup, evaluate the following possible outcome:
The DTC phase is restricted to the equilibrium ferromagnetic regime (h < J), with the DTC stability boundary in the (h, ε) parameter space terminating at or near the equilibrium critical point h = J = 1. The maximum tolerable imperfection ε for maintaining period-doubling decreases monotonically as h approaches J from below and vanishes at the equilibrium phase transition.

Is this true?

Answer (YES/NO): YES